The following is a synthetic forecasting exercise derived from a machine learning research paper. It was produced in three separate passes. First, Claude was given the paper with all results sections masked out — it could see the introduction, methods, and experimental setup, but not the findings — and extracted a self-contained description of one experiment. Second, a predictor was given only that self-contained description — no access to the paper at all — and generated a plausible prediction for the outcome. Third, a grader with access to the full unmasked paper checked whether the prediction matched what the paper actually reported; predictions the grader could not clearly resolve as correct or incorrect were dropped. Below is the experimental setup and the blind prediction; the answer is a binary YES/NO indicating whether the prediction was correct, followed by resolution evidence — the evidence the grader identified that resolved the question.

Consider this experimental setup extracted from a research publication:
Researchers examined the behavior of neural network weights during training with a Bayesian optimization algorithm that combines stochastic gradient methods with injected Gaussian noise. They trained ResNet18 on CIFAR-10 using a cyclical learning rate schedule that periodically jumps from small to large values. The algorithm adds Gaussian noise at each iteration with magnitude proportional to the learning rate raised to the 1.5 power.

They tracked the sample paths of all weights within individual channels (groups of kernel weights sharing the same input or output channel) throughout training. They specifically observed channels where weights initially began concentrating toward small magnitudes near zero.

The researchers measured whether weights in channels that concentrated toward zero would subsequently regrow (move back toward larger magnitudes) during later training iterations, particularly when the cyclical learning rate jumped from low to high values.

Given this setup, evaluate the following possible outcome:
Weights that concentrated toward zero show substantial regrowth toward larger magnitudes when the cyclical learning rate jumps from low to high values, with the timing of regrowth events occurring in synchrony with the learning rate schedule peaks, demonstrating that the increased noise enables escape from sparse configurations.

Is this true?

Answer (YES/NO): NO